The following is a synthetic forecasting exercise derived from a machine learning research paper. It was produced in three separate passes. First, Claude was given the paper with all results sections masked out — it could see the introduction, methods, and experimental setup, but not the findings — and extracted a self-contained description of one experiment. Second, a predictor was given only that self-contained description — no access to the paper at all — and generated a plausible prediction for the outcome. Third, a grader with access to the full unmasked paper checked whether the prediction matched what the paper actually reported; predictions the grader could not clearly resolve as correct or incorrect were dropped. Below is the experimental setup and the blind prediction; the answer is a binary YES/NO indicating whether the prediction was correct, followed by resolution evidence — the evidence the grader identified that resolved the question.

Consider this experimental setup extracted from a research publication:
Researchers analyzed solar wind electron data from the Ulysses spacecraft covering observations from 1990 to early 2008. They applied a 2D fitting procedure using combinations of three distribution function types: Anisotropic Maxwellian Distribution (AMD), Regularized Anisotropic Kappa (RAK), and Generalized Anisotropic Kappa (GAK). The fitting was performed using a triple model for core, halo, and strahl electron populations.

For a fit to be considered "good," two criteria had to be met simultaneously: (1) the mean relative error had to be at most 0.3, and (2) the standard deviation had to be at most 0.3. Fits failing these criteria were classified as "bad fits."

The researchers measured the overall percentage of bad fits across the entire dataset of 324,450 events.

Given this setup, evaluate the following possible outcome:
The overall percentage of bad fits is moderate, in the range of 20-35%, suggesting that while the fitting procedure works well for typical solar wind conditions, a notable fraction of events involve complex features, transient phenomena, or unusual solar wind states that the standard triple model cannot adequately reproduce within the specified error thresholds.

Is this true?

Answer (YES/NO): NO